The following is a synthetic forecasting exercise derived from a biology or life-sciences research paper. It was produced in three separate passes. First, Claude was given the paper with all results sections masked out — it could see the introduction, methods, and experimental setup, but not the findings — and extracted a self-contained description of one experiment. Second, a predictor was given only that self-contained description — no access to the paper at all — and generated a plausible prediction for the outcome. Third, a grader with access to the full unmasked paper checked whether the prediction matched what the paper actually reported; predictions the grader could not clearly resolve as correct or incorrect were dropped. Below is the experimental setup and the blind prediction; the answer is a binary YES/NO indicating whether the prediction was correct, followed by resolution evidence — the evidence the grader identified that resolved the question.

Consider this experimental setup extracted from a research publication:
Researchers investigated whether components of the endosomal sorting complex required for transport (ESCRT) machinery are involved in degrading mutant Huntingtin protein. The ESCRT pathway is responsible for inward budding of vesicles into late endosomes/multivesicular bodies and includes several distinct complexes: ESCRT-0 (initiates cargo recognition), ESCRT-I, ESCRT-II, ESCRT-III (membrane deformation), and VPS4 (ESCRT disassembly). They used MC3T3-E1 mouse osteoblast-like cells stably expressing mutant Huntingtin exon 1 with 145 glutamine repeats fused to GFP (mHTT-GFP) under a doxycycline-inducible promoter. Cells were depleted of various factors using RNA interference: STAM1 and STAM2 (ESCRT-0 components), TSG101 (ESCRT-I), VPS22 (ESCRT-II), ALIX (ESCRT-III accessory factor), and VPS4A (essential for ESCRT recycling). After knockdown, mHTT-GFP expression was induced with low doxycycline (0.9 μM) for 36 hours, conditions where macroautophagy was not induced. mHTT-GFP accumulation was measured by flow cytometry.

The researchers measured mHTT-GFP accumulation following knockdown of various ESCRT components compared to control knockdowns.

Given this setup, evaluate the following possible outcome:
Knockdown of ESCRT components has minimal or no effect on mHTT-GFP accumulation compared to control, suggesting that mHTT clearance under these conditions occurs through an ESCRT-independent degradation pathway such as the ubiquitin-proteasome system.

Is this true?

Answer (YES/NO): NO